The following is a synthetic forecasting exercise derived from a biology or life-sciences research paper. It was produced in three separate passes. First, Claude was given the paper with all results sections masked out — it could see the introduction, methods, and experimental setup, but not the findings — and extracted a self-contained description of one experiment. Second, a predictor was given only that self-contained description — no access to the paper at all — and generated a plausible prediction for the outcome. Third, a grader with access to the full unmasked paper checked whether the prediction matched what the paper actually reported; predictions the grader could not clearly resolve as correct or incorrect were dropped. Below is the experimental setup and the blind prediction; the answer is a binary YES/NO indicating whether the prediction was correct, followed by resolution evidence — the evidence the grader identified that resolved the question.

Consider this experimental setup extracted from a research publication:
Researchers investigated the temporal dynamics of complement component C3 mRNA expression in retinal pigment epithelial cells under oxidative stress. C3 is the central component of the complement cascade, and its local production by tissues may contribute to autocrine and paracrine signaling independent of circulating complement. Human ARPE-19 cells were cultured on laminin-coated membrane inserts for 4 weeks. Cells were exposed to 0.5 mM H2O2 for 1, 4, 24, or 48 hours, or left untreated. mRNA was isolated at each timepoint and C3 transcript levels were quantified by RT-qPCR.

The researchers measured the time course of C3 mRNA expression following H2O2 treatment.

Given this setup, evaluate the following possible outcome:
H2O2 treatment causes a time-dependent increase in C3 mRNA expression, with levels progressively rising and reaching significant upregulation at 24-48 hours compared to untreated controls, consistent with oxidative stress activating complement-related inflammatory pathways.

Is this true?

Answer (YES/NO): NO